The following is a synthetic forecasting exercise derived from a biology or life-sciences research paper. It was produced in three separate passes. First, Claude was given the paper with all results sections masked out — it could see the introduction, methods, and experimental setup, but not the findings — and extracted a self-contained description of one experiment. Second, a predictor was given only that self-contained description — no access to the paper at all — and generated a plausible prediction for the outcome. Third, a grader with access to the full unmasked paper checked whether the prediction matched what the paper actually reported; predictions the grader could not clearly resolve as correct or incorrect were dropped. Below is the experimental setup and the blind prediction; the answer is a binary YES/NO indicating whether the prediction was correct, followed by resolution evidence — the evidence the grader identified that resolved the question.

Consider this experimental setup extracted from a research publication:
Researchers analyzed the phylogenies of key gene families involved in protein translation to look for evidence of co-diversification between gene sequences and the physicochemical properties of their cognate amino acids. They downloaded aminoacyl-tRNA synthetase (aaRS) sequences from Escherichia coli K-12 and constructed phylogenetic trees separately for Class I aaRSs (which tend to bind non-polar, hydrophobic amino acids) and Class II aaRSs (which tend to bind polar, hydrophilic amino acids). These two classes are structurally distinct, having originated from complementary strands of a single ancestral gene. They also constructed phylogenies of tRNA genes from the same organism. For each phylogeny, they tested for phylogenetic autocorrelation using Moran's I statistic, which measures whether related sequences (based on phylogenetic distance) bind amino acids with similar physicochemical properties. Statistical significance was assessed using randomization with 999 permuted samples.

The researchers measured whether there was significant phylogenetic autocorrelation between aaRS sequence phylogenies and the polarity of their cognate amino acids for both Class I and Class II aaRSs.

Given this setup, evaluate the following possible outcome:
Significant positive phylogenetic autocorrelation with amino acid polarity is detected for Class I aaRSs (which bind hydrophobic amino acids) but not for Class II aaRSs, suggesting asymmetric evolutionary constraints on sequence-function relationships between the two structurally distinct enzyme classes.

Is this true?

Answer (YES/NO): NO